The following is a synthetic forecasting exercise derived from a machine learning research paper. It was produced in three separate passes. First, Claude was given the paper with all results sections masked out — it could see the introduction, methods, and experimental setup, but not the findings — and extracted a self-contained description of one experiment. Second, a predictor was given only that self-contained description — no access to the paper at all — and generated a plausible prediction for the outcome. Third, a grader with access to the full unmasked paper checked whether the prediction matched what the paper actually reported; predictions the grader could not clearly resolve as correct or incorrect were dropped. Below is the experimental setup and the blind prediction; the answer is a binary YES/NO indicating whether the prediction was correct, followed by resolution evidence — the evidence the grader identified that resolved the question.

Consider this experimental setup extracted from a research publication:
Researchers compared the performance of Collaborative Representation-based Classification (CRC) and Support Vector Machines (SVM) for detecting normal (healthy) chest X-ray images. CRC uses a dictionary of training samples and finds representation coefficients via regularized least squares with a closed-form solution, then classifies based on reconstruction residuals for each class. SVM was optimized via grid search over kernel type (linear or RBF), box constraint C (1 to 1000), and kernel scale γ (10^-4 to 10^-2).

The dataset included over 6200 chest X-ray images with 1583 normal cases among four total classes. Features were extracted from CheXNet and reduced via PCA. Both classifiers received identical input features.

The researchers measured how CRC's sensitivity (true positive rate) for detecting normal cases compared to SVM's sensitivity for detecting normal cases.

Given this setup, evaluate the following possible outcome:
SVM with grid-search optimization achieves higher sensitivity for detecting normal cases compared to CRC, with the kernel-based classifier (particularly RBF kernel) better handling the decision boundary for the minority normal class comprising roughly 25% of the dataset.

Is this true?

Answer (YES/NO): NO